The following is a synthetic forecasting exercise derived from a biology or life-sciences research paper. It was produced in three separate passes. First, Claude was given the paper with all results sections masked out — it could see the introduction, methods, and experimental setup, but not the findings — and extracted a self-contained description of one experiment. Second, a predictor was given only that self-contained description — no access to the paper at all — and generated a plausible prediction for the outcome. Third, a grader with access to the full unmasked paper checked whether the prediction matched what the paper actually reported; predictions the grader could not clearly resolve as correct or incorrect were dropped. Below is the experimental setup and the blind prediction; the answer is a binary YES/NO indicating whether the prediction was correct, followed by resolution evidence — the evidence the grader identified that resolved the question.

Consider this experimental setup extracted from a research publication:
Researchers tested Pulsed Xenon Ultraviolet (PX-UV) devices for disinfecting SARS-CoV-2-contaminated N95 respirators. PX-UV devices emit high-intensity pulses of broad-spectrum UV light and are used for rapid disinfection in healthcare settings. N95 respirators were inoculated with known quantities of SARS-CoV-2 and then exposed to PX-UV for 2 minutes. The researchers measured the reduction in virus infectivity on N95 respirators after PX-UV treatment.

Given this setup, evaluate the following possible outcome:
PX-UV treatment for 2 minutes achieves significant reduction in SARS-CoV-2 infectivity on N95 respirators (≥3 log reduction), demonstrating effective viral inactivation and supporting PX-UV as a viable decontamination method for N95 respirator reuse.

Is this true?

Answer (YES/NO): YES